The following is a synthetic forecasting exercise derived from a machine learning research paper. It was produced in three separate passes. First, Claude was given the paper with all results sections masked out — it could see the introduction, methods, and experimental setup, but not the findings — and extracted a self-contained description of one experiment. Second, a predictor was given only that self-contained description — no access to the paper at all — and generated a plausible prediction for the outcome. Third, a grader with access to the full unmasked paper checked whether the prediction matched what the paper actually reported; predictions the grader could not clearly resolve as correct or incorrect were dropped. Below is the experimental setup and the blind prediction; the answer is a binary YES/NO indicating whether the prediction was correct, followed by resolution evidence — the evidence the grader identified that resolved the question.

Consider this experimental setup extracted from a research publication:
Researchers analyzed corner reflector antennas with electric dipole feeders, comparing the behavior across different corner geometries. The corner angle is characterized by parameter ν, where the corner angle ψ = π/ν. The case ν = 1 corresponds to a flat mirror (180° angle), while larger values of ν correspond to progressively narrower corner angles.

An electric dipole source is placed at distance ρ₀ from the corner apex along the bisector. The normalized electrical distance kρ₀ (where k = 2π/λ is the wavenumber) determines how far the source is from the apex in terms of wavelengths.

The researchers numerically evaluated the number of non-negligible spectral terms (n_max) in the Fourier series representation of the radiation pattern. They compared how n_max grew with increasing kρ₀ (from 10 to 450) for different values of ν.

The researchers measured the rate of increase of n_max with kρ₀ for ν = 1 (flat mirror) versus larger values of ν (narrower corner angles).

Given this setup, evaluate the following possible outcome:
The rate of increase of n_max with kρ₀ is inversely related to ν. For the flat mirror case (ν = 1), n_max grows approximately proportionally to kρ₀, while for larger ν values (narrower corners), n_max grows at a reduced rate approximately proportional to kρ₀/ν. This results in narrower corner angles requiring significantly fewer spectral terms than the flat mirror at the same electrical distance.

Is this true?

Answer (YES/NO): YES